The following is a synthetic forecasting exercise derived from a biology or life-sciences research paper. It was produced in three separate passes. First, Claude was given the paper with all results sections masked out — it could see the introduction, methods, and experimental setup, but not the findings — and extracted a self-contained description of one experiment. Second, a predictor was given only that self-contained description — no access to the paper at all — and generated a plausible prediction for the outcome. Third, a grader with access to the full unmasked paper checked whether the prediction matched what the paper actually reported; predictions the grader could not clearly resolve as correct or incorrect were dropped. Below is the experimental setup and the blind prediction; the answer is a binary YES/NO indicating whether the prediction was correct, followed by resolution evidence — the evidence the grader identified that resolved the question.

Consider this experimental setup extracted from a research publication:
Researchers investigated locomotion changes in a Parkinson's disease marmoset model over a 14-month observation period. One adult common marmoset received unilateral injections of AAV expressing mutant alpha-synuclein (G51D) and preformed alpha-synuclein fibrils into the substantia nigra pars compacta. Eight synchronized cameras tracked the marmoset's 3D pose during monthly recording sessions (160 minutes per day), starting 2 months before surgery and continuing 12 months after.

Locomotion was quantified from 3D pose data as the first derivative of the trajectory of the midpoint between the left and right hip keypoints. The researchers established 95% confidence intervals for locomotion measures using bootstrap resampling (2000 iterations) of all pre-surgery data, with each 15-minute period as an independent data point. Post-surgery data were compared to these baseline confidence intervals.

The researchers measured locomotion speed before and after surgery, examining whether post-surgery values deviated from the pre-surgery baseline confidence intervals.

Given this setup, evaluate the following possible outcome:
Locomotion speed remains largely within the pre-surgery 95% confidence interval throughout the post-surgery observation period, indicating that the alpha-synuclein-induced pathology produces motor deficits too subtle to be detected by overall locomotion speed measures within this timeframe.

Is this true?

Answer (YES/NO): NO